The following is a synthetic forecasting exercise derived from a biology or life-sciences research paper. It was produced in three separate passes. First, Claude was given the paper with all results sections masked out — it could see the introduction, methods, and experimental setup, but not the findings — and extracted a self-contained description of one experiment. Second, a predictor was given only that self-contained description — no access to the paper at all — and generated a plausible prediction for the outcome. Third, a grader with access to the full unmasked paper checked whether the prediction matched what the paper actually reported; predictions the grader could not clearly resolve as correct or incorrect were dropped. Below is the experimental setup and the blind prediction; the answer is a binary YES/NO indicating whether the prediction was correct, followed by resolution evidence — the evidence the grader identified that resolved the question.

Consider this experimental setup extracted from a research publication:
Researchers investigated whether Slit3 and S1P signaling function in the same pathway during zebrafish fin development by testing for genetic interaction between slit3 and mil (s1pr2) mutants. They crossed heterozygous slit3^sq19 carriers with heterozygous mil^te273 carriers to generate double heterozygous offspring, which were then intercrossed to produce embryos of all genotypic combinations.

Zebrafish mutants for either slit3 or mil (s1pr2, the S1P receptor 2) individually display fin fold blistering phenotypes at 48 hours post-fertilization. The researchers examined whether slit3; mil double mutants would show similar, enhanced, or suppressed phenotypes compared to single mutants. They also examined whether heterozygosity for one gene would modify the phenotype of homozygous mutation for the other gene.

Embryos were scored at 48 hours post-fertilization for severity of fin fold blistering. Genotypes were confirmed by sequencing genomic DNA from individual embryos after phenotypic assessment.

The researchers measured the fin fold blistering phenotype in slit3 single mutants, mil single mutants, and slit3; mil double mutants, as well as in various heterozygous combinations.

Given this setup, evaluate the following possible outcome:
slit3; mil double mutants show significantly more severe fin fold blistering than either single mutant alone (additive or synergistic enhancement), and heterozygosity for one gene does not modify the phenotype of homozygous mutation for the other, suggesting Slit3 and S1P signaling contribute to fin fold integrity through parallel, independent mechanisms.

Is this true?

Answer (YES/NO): NO